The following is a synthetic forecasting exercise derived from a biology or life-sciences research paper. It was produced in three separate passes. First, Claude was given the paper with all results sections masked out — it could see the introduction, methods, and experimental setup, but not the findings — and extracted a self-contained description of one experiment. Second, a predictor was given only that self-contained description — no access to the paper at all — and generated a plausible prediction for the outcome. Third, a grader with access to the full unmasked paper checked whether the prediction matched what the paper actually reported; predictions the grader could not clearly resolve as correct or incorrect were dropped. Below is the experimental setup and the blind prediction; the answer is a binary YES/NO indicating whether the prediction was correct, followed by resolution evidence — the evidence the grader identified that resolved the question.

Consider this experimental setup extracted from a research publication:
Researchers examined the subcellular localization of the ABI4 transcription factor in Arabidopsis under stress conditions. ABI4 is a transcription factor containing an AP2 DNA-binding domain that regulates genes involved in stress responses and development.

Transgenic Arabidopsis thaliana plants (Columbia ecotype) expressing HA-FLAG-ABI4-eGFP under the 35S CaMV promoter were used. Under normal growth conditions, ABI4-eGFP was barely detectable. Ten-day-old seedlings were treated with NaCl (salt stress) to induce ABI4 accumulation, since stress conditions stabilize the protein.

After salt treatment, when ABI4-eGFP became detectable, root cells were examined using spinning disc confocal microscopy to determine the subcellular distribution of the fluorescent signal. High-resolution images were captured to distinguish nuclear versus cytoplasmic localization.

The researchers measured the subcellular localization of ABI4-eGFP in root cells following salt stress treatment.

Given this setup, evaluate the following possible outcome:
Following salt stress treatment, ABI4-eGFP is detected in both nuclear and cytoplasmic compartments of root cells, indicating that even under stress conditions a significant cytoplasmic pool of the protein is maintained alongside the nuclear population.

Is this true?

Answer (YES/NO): NO